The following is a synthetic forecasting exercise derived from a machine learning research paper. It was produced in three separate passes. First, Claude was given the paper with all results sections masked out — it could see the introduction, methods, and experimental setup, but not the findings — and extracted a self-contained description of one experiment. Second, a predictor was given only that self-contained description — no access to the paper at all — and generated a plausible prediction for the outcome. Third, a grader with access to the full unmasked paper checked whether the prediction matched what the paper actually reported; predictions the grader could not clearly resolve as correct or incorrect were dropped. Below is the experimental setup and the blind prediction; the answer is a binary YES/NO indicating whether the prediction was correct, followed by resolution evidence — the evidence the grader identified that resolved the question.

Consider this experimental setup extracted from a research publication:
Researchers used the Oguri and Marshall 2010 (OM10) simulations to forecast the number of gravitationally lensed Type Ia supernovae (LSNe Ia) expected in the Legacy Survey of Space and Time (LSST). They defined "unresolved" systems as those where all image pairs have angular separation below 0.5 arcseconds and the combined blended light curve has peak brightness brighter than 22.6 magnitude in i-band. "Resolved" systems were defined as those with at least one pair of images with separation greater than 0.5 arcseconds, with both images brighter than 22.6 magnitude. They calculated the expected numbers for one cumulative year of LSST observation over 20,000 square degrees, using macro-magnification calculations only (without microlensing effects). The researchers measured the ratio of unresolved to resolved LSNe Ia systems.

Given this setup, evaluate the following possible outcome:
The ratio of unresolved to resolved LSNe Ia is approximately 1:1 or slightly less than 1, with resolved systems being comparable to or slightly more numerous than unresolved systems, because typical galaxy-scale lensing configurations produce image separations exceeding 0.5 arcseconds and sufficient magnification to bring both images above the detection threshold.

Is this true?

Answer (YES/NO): NO